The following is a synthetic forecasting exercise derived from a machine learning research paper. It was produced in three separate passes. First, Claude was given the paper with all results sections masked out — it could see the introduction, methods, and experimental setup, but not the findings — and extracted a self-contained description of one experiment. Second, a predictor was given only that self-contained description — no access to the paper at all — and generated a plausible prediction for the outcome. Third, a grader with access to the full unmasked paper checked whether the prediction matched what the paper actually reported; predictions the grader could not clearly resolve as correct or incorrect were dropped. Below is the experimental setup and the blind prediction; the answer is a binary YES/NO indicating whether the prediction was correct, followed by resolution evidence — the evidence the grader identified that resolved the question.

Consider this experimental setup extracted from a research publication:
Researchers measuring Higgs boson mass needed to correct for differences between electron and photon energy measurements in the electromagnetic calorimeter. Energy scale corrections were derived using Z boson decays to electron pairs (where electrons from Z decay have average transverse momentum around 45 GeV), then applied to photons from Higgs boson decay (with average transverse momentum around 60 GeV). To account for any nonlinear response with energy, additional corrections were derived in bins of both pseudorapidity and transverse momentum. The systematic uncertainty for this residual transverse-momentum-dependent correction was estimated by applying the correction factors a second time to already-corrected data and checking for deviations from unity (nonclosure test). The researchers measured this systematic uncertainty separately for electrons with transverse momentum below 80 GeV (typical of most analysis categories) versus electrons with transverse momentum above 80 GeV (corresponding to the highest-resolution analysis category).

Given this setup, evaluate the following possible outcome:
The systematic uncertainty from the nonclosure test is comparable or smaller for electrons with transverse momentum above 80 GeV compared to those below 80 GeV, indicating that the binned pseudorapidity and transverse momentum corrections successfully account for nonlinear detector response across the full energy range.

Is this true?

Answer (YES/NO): NO